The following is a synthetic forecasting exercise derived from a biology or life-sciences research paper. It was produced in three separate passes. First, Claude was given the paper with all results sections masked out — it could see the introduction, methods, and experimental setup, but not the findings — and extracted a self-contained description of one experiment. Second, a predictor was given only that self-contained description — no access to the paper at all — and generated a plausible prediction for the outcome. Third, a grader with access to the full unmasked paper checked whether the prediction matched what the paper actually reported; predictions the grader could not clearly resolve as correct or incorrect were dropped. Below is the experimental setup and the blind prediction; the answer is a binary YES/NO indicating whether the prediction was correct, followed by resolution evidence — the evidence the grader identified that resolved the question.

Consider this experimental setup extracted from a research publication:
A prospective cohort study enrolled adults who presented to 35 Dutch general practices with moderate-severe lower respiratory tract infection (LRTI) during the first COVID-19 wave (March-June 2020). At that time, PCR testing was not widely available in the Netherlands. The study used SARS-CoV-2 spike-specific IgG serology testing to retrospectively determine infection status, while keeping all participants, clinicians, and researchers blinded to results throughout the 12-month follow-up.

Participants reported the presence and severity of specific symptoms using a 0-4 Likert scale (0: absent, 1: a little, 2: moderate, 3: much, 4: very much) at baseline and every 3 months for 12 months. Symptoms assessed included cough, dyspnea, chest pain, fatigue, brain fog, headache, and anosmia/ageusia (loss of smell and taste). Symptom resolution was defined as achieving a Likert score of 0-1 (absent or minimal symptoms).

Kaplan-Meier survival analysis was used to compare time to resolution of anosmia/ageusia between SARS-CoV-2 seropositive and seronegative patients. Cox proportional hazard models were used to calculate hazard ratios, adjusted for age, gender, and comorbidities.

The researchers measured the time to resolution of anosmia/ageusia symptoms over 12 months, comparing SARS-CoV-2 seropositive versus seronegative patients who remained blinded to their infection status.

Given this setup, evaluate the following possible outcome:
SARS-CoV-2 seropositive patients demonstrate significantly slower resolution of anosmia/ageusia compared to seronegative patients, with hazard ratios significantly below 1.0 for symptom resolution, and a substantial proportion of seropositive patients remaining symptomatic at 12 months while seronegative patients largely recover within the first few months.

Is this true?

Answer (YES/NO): NO